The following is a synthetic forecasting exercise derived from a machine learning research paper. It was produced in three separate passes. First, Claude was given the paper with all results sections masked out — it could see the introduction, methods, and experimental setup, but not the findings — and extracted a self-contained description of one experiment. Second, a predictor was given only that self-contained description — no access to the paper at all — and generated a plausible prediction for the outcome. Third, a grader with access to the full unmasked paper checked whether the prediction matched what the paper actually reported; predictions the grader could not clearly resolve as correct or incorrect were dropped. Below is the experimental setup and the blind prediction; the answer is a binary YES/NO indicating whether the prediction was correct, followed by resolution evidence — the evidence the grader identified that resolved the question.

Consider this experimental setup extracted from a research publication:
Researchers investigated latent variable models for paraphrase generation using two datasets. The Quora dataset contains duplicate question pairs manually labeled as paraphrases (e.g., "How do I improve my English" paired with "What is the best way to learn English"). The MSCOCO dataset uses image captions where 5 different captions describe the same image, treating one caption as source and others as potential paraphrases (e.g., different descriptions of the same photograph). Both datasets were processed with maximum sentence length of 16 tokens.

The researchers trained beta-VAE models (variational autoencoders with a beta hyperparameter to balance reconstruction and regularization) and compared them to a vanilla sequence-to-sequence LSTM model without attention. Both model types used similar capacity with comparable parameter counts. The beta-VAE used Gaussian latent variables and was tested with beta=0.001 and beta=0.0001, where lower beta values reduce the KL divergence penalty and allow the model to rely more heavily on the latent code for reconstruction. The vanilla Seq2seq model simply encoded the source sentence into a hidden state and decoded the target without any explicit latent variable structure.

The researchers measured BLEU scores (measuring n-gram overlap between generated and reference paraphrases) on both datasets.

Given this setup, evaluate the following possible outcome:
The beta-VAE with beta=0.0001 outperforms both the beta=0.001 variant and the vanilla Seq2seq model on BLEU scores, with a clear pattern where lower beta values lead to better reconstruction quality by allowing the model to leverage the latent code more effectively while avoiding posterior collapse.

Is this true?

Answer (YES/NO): NO